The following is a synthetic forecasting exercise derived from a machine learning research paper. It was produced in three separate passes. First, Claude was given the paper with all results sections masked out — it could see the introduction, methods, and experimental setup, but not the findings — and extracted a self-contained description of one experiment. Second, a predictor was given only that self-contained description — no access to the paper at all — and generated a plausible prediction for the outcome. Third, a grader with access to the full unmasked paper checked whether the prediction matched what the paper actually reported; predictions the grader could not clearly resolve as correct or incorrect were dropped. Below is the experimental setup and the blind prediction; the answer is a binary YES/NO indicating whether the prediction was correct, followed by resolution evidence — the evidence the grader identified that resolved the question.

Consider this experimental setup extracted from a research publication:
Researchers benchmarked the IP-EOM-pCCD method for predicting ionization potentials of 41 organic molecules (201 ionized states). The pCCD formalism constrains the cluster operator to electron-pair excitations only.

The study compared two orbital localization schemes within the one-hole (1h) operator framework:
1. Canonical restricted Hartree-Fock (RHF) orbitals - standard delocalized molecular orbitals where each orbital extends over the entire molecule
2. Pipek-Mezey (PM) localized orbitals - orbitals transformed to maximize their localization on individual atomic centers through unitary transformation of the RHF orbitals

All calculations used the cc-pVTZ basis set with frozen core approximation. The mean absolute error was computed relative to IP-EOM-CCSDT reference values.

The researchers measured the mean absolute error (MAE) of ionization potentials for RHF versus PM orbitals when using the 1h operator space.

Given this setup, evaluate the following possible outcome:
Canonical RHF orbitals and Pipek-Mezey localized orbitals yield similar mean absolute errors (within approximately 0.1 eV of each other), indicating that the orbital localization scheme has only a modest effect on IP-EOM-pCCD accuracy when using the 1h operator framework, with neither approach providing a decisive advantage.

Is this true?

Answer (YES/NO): YES